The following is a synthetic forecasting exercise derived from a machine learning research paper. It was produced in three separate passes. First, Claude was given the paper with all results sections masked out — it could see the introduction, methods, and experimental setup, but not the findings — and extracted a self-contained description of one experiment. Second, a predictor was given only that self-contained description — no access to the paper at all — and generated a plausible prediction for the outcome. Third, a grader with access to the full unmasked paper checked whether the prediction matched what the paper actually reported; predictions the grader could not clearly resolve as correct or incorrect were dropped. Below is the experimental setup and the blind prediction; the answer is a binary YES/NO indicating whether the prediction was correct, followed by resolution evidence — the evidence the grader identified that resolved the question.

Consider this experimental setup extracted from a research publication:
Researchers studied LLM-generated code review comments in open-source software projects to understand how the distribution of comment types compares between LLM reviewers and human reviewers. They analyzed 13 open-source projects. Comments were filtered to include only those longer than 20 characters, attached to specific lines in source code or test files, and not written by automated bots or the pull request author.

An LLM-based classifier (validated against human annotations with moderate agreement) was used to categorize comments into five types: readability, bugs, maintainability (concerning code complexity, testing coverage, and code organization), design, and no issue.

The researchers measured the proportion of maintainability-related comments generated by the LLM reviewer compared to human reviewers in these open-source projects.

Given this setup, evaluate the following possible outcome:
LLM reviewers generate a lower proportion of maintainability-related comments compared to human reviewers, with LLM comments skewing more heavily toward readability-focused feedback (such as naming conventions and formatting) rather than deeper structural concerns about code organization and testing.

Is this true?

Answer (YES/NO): NO